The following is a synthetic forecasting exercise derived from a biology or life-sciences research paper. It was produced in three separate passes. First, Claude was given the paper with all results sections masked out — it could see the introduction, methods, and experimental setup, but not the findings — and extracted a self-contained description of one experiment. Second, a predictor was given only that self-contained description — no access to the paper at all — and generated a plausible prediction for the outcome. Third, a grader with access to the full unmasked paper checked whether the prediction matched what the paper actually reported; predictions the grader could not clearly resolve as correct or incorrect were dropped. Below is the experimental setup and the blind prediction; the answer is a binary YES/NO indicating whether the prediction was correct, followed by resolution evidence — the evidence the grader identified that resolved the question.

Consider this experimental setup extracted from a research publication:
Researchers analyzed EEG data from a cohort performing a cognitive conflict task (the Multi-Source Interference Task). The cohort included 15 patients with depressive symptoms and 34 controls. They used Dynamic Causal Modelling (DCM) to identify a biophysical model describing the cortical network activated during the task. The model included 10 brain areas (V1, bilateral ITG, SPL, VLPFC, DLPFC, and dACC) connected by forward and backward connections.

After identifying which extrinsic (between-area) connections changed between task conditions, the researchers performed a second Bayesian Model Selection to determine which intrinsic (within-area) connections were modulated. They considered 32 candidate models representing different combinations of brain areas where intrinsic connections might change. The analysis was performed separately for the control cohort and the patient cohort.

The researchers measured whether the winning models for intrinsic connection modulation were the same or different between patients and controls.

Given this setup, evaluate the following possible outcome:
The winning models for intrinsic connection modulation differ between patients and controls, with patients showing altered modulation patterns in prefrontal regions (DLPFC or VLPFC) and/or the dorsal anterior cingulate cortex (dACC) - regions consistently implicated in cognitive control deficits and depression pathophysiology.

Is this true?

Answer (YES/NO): NO